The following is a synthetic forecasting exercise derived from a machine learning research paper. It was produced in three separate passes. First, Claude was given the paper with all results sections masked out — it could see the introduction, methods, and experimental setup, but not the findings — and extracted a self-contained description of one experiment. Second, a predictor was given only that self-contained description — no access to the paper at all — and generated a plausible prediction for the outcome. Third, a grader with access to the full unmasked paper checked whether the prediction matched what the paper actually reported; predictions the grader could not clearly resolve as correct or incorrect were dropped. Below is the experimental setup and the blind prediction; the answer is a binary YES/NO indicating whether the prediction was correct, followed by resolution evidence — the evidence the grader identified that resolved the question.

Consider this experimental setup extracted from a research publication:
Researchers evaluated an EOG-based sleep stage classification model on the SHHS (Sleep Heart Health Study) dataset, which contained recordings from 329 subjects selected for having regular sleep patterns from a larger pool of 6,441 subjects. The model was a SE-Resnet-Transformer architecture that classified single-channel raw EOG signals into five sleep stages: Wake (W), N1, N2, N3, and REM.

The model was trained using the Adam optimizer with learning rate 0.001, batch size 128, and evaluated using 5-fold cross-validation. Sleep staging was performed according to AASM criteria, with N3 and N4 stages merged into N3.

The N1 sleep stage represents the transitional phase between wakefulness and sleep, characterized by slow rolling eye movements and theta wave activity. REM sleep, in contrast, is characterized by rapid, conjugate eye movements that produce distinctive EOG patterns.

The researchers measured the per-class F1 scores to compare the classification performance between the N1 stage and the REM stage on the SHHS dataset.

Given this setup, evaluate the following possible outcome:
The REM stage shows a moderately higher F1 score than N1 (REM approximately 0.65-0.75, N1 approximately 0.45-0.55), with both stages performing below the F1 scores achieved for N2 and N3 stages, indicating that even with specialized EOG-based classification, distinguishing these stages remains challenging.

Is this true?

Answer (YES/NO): NO